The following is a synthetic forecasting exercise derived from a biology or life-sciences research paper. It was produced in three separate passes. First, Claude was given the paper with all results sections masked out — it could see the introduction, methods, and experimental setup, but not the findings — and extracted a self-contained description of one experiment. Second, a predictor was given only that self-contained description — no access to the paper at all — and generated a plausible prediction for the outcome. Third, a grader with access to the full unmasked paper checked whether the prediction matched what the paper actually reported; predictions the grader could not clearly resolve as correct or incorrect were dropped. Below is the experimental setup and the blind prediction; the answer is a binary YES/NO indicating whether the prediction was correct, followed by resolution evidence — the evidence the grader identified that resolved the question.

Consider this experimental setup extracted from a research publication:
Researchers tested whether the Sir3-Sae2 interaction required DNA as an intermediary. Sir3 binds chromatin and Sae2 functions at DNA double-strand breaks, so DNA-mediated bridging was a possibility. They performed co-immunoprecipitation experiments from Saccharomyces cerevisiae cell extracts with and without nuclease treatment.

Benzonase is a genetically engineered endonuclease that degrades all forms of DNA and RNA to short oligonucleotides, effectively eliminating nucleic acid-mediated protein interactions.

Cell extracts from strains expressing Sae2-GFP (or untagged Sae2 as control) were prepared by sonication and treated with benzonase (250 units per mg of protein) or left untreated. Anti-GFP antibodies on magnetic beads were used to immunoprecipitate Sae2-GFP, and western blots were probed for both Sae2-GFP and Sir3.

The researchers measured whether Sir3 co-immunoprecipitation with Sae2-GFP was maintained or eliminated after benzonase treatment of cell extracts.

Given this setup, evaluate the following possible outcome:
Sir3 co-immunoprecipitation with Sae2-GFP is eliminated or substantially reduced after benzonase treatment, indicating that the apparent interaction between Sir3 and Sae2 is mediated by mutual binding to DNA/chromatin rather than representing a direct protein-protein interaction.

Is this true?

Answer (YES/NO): NO